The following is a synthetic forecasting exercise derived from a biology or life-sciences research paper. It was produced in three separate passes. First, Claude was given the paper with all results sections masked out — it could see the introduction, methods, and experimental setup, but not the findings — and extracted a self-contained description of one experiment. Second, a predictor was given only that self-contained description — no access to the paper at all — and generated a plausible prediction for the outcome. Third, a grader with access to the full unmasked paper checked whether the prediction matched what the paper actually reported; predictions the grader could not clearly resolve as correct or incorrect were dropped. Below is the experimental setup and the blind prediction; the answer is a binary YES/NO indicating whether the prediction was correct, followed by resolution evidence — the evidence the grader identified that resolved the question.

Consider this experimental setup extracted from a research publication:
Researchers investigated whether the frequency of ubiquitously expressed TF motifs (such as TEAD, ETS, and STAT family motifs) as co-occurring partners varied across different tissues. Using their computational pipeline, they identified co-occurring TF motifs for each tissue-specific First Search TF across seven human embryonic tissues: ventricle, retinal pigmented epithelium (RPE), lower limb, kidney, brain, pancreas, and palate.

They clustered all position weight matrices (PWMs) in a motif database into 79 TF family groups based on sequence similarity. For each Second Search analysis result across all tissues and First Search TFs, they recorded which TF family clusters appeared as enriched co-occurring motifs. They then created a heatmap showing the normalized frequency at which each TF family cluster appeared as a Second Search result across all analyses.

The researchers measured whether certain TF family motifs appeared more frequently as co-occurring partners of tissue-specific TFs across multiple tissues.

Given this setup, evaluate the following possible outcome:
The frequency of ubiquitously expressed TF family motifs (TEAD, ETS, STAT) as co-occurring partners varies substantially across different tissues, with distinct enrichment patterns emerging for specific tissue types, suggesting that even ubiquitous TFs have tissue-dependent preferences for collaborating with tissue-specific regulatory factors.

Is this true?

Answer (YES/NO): NO